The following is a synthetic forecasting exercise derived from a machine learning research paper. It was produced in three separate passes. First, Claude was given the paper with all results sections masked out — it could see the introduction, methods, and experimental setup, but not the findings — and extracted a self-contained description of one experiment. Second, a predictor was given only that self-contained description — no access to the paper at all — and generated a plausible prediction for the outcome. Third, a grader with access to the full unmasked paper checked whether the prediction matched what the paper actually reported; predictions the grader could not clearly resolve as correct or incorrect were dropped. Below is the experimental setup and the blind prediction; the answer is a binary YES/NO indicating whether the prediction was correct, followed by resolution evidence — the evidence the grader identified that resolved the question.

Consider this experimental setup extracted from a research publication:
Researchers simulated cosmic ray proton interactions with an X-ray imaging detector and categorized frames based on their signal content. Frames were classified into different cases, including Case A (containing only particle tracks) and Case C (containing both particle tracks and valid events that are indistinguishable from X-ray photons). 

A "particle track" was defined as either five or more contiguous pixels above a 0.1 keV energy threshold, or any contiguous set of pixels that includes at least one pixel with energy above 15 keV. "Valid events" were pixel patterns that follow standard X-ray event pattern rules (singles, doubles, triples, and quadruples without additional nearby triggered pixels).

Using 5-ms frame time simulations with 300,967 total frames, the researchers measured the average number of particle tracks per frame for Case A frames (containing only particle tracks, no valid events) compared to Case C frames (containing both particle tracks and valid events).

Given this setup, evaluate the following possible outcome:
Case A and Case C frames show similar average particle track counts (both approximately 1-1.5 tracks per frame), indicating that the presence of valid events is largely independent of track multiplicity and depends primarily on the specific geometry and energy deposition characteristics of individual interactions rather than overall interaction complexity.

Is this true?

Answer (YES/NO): NO